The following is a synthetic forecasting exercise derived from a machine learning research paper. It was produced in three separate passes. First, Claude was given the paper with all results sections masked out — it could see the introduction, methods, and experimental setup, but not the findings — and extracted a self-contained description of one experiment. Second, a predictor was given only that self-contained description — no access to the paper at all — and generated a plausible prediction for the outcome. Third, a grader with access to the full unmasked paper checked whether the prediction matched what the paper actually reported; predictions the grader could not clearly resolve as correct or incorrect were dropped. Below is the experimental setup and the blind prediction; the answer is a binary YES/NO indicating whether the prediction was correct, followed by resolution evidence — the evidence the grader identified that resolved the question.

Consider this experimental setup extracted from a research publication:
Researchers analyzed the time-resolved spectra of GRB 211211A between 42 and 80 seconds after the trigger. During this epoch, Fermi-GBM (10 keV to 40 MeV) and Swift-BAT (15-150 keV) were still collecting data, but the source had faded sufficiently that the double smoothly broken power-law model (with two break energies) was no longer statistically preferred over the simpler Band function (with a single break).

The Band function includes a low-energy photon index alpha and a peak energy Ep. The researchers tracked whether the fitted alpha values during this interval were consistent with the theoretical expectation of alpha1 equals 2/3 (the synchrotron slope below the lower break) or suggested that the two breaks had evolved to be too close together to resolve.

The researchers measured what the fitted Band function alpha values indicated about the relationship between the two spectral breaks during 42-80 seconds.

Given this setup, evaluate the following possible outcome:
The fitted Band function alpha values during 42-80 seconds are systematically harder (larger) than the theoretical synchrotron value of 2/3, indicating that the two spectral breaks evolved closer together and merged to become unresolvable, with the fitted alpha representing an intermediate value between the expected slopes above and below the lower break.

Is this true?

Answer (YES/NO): NO